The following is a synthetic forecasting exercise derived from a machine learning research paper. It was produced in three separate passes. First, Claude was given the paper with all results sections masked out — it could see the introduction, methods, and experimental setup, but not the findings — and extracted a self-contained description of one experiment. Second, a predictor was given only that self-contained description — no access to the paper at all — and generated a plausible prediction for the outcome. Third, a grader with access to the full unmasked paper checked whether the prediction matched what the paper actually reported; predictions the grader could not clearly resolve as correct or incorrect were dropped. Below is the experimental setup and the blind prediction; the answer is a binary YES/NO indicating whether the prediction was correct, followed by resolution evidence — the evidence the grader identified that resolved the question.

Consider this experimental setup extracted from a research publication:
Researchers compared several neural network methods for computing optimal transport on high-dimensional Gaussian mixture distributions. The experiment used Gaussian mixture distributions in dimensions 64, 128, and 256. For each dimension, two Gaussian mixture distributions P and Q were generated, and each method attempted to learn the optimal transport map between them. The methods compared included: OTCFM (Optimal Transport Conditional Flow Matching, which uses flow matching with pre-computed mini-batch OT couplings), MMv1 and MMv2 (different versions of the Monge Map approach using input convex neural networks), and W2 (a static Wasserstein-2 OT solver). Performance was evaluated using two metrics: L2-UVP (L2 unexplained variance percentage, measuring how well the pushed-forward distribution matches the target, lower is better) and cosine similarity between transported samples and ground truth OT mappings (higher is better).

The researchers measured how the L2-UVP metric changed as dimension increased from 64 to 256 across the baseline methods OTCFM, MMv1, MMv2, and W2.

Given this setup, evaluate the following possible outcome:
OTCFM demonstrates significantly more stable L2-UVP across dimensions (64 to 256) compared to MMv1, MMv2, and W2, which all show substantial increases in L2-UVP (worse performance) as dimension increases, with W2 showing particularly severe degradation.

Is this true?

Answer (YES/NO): NO